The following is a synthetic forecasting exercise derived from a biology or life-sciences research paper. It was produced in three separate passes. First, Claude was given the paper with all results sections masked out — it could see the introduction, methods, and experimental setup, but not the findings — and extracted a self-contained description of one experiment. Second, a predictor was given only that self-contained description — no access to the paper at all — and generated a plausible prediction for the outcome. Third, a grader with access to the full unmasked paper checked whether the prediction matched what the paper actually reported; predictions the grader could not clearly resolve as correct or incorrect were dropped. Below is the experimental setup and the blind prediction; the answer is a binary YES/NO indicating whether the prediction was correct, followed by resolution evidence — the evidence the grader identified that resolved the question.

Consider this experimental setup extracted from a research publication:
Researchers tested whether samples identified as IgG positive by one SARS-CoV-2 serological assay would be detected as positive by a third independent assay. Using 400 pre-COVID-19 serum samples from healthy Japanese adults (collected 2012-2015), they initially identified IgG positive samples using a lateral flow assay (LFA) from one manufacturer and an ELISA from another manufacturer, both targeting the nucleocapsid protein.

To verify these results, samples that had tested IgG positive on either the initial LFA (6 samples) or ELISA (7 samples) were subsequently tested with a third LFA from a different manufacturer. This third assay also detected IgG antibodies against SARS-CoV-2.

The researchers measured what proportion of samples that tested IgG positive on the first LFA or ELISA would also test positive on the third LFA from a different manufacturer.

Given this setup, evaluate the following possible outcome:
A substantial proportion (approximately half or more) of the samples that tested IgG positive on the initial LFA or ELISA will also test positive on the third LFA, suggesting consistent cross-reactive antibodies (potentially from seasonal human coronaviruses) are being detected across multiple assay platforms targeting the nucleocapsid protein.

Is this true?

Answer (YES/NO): NO